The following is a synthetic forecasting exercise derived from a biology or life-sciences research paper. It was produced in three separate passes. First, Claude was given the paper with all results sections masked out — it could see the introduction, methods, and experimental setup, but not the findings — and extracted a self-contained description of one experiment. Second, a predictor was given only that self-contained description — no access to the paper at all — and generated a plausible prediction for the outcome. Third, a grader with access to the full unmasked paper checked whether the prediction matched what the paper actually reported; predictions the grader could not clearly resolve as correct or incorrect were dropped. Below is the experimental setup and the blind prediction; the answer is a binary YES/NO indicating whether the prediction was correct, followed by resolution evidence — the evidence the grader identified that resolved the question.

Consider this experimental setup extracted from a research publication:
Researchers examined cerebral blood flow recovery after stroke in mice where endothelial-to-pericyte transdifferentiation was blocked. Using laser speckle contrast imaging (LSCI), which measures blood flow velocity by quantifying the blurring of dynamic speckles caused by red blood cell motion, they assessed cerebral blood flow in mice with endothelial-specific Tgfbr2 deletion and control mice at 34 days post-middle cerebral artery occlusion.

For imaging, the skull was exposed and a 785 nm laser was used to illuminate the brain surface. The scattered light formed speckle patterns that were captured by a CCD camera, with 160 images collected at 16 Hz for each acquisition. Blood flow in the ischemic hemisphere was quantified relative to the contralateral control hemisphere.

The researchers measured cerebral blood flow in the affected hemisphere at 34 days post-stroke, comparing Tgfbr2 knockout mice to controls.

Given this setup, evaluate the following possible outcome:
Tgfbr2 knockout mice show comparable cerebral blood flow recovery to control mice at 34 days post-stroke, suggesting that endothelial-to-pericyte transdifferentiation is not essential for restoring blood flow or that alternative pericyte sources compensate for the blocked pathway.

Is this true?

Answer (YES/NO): NO